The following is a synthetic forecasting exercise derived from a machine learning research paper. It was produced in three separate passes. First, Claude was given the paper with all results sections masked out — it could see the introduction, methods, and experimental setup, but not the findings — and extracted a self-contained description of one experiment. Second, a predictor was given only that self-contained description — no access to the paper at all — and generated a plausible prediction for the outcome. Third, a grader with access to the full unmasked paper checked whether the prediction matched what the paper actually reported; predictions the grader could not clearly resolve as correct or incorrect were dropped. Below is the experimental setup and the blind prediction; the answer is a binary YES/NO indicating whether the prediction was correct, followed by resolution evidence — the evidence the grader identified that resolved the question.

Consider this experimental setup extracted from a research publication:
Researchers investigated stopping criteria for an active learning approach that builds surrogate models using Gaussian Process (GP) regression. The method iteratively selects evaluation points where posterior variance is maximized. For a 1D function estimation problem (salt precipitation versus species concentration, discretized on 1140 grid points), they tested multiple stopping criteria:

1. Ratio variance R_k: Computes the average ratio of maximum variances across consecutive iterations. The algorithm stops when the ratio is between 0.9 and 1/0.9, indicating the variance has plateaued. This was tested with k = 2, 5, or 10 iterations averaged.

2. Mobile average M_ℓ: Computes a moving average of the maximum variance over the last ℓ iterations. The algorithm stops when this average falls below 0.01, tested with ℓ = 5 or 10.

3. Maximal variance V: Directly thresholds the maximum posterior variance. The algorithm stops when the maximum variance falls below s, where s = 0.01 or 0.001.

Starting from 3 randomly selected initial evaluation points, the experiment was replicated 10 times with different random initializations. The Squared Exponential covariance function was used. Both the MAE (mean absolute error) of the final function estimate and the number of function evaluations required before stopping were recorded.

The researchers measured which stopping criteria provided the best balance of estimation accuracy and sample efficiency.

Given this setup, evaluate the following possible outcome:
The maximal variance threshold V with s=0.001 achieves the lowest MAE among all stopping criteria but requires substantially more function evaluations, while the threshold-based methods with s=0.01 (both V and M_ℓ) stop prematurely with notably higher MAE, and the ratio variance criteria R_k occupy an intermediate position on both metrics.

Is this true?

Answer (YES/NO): NO